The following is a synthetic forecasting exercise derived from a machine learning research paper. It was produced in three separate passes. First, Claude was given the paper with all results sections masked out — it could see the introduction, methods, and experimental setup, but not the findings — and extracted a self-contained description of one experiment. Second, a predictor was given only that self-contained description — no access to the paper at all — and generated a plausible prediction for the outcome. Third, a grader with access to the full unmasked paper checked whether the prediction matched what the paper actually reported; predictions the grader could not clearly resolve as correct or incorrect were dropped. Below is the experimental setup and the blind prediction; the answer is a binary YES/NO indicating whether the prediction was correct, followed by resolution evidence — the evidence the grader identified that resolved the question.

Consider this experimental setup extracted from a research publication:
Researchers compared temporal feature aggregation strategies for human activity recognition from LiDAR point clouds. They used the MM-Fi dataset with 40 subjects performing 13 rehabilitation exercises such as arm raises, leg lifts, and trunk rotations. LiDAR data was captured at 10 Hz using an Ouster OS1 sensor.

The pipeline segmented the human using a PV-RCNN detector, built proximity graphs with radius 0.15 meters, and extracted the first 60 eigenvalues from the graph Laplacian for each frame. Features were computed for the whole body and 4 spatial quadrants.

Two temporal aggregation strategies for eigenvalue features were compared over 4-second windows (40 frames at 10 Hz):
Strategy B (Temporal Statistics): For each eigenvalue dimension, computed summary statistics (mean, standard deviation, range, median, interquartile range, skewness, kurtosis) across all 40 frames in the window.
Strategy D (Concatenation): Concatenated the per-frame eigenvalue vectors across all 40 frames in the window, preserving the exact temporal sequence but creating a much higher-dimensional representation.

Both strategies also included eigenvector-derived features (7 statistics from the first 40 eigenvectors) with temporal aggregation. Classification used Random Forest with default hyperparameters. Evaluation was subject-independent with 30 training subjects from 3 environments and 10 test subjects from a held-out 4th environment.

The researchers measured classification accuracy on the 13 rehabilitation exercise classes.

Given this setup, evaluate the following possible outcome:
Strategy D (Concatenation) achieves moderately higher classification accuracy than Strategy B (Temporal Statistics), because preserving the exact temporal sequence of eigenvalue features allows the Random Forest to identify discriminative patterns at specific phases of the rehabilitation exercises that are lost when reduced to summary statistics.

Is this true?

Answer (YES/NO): NO